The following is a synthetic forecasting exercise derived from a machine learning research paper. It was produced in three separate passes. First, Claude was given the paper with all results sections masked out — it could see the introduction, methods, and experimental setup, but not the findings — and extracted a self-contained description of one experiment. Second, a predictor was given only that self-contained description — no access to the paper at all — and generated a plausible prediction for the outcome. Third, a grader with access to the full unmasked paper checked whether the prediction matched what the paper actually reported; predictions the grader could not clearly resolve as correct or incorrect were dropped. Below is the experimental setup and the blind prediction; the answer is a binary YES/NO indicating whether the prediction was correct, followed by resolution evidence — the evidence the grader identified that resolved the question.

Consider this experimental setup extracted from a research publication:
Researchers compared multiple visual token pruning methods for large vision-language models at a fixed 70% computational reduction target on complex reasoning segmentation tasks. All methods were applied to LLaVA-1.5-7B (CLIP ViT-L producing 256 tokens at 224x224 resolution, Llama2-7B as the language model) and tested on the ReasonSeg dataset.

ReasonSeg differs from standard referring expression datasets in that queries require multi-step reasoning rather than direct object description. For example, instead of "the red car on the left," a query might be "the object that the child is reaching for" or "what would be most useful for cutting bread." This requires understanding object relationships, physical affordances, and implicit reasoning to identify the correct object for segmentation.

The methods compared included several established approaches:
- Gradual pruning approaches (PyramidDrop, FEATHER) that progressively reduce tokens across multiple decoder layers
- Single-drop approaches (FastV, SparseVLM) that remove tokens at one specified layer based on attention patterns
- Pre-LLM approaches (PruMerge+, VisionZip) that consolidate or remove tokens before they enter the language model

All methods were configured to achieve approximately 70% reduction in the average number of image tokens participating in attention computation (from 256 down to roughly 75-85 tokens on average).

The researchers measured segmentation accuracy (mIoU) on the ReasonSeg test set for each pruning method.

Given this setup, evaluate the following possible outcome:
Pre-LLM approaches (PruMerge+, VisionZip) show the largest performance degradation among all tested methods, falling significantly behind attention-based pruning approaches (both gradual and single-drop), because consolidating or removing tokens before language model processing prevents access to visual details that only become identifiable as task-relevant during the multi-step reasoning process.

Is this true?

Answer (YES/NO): NO